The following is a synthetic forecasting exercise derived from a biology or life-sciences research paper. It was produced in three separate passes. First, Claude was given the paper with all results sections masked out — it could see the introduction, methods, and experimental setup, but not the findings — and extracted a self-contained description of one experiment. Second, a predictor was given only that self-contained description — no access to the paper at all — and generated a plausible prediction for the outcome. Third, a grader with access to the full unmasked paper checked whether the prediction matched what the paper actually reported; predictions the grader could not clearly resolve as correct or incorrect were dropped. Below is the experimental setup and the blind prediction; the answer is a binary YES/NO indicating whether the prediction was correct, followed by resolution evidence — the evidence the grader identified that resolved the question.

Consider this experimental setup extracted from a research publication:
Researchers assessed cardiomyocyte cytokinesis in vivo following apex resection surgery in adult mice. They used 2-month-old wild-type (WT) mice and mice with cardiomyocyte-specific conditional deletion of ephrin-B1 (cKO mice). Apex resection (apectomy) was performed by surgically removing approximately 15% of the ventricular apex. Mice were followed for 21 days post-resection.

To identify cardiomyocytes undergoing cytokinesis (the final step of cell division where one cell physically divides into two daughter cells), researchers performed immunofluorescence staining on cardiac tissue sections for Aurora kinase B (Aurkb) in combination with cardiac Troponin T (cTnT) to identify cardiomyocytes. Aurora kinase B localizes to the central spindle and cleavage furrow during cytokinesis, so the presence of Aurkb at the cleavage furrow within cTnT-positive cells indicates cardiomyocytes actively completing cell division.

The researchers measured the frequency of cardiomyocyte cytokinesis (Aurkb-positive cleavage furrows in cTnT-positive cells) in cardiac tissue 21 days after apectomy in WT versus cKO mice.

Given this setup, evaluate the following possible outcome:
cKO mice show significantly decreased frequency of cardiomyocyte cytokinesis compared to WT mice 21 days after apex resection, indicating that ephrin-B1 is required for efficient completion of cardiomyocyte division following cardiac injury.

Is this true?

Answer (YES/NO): NO